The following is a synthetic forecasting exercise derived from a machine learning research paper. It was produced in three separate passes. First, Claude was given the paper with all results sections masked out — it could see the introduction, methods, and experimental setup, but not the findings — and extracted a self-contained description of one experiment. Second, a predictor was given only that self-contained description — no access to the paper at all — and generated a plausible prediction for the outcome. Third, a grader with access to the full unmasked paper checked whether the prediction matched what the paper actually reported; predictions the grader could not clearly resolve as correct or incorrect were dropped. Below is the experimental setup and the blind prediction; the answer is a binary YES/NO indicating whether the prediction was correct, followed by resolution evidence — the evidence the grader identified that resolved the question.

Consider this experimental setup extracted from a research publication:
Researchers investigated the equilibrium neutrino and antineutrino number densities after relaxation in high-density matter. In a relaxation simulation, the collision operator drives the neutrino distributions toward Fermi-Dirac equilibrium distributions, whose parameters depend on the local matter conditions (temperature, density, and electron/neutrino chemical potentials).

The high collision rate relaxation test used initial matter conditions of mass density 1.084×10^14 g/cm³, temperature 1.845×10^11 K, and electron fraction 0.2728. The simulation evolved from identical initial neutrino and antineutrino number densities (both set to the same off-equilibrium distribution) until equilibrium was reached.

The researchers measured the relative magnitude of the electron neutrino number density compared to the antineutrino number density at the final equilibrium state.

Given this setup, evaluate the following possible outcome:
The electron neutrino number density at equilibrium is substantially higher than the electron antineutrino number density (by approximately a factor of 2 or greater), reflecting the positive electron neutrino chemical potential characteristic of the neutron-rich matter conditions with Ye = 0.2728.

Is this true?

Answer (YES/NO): YES